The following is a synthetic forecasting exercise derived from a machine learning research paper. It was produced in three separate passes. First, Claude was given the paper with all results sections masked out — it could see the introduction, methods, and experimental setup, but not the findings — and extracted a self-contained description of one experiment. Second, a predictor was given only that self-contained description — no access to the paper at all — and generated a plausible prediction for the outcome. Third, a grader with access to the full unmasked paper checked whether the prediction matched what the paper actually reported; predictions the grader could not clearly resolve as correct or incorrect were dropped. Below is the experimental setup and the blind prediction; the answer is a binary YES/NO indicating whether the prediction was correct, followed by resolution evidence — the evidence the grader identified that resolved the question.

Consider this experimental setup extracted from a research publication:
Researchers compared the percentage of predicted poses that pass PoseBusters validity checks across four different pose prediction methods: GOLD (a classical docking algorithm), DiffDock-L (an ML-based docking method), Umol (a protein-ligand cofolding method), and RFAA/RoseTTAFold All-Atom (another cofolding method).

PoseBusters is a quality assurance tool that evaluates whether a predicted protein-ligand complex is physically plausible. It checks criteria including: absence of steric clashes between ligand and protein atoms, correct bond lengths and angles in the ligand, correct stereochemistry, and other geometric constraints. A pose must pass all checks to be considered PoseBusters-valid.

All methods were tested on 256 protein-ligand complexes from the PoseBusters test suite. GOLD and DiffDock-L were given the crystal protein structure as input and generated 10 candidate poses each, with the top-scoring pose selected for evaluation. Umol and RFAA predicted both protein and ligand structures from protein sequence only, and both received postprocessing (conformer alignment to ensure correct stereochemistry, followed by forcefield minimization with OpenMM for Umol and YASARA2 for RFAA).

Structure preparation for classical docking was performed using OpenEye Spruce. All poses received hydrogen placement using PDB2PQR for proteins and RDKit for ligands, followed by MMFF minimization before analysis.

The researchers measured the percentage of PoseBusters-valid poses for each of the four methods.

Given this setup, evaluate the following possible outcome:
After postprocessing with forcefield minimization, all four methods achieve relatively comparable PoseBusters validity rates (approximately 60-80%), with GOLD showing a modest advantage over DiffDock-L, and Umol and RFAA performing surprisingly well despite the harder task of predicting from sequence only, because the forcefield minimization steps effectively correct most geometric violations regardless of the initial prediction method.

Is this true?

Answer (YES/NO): NO